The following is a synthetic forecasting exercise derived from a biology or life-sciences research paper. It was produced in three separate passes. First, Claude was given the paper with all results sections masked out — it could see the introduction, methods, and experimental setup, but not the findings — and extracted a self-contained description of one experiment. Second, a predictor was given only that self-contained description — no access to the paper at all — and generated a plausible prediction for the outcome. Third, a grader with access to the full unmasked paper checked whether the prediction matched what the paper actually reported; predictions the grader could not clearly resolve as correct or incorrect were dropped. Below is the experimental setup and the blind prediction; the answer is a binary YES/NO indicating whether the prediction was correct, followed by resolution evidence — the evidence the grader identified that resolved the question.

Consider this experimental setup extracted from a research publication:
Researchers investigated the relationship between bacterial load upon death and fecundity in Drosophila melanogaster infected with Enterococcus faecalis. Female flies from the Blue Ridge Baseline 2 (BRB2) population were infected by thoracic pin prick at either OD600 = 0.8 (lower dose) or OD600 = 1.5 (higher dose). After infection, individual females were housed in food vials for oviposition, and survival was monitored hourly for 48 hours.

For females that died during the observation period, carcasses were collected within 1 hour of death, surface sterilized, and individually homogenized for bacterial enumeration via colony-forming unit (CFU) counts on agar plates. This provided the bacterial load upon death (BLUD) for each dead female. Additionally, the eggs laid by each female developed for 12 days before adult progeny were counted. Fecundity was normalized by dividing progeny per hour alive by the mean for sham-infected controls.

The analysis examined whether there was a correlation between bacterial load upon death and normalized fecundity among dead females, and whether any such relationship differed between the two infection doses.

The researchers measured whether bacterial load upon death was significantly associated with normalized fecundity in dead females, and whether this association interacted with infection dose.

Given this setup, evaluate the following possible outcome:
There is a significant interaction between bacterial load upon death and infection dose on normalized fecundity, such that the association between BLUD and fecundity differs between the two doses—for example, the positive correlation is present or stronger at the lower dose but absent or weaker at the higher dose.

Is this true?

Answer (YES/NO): NO